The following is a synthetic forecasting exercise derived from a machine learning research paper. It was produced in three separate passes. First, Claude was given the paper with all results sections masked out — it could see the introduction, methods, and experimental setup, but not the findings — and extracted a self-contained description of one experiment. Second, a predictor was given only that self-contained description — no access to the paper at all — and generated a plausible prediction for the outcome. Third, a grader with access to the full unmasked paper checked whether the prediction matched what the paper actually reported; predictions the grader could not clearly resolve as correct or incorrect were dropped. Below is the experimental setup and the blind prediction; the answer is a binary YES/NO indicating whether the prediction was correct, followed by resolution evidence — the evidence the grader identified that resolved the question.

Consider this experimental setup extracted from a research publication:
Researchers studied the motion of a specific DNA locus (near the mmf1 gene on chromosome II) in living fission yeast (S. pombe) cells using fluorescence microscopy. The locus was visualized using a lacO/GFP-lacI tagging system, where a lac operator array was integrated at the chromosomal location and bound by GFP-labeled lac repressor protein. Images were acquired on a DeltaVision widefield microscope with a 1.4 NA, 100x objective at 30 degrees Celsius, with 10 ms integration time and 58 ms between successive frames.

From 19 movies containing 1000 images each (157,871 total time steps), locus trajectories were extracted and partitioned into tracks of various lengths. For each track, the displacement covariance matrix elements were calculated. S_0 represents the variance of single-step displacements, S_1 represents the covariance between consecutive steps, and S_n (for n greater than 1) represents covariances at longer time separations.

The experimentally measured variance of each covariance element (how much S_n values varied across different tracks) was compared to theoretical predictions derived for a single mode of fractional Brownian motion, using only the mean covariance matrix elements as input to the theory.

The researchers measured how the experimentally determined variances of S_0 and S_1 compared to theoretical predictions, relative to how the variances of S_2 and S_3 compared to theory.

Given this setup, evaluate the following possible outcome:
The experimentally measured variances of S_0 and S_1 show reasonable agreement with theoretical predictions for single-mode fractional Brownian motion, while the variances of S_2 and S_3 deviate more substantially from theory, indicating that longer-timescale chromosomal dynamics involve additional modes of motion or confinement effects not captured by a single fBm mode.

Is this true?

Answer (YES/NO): NO